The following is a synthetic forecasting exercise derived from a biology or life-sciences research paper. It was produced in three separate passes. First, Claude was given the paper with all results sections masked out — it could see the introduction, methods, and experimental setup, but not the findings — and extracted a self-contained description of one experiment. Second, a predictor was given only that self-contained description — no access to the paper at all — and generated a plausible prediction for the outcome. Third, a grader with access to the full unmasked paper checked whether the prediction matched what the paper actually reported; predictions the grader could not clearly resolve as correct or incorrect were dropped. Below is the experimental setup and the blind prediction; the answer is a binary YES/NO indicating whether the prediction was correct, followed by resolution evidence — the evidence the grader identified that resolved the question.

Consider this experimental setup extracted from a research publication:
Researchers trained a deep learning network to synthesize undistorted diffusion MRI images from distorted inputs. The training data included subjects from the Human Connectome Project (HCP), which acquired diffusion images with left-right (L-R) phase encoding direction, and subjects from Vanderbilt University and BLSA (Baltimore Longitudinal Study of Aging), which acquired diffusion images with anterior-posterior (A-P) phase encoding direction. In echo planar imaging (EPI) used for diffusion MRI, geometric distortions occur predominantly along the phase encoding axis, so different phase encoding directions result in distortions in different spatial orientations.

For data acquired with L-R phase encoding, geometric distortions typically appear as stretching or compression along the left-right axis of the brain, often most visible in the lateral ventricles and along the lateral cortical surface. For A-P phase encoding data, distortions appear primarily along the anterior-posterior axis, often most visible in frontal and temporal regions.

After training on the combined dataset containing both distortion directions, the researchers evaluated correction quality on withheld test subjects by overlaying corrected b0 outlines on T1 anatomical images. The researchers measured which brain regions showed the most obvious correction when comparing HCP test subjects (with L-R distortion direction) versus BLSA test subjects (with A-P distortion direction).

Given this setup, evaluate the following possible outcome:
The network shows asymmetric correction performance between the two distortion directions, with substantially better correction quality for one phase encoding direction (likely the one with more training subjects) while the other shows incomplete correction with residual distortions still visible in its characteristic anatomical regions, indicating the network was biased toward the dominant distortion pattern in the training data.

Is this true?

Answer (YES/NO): NO